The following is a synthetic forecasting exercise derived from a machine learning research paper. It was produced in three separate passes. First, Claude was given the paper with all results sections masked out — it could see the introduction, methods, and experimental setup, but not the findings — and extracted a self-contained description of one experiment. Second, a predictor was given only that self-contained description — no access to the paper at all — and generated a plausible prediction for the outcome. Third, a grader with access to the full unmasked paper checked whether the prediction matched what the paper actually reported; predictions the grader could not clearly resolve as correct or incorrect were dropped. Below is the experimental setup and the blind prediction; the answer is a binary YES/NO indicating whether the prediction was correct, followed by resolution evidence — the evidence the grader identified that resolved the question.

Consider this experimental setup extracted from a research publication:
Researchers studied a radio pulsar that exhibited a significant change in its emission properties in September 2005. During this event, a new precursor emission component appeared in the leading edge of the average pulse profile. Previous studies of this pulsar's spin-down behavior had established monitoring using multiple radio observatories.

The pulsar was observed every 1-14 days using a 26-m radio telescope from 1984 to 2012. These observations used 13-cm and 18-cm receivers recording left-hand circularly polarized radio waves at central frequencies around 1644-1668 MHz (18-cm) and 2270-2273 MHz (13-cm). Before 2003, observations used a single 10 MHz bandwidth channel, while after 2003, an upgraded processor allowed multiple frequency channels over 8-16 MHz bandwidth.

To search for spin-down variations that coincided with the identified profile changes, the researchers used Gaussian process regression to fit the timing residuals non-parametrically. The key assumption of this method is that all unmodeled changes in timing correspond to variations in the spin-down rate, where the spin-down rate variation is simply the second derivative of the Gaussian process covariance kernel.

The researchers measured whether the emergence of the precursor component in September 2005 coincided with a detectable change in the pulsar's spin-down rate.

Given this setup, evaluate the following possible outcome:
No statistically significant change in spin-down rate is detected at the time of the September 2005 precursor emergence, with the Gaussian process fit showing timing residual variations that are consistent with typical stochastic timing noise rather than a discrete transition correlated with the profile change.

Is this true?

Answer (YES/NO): NO